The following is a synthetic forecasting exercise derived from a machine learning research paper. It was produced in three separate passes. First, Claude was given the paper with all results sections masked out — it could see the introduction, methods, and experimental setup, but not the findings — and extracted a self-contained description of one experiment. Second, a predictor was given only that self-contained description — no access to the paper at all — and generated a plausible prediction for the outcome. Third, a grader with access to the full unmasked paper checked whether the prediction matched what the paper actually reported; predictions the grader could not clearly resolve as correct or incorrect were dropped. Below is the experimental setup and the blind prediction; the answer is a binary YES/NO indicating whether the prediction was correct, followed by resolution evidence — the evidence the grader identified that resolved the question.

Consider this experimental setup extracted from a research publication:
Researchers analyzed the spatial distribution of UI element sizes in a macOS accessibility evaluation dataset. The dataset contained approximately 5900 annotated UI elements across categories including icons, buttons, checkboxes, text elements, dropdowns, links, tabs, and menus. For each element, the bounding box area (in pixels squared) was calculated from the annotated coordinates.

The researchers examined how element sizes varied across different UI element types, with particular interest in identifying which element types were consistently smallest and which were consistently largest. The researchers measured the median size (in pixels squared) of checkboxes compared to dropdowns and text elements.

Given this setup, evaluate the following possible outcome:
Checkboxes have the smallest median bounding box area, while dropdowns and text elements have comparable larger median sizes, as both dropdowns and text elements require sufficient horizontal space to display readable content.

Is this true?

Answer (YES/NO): YES